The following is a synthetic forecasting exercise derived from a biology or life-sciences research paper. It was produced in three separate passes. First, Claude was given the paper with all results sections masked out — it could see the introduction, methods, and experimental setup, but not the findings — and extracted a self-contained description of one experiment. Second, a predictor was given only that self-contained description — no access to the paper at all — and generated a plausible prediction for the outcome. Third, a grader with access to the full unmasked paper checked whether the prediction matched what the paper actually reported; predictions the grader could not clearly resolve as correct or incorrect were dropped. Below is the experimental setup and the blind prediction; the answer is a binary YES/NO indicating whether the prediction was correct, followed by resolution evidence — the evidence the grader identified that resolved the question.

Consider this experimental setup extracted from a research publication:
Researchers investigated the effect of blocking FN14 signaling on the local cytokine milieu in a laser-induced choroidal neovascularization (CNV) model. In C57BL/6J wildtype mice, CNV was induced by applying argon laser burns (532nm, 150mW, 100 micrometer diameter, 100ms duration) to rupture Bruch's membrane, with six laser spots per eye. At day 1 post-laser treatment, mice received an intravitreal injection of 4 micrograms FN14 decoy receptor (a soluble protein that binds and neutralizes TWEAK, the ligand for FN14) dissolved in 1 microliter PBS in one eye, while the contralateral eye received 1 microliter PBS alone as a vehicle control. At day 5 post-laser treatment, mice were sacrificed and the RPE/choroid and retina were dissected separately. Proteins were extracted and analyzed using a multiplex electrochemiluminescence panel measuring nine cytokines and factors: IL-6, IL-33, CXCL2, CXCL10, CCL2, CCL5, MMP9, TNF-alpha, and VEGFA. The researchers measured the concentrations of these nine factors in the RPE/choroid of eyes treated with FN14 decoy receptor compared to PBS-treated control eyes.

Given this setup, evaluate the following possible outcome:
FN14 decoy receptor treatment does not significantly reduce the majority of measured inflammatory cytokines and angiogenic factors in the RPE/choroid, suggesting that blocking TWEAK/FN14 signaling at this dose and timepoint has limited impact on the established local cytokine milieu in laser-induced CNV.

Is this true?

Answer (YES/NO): YES